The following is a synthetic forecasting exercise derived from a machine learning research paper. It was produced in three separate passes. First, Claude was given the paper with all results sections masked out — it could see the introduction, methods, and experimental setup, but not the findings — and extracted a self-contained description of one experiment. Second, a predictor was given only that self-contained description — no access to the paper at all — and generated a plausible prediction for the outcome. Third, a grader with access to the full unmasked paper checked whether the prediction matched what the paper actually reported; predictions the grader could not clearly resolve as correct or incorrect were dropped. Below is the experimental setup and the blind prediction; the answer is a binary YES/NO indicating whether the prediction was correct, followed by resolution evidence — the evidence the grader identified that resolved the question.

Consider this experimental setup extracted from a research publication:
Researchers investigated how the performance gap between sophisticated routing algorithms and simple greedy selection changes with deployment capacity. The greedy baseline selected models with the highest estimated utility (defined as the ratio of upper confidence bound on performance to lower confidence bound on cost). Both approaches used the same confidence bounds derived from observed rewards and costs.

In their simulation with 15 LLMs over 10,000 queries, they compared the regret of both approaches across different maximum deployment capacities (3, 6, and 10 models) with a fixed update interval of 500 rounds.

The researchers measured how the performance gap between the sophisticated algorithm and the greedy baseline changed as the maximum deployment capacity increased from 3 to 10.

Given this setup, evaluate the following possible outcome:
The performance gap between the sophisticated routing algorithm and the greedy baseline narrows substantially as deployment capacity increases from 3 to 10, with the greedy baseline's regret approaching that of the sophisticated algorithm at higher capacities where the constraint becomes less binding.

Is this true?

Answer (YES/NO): YES